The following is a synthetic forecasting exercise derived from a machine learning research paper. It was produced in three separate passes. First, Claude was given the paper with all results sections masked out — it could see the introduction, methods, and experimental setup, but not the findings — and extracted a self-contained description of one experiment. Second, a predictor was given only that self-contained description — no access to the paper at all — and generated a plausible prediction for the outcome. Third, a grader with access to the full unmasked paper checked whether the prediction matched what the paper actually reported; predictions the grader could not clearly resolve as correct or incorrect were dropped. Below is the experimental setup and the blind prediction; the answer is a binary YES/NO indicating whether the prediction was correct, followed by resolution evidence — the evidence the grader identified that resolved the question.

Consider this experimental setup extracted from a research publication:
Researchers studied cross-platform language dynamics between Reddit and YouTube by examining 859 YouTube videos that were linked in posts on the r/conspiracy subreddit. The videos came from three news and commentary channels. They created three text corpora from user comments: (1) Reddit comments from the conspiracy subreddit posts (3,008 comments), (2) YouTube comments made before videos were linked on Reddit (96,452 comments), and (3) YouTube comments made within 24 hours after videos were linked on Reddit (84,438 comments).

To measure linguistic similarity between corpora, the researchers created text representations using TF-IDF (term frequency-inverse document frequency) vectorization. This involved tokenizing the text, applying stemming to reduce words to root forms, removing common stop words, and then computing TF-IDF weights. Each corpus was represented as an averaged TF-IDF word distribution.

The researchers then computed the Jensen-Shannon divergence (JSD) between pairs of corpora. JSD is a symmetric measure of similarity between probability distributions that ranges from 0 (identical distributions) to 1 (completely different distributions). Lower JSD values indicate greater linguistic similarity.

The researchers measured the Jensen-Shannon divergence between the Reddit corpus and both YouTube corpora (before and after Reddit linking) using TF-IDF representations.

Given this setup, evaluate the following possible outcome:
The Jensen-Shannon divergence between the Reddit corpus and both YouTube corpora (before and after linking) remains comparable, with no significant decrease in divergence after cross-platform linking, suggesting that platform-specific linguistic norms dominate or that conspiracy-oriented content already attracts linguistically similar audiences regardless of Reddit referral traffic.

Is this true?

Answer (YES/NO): NO